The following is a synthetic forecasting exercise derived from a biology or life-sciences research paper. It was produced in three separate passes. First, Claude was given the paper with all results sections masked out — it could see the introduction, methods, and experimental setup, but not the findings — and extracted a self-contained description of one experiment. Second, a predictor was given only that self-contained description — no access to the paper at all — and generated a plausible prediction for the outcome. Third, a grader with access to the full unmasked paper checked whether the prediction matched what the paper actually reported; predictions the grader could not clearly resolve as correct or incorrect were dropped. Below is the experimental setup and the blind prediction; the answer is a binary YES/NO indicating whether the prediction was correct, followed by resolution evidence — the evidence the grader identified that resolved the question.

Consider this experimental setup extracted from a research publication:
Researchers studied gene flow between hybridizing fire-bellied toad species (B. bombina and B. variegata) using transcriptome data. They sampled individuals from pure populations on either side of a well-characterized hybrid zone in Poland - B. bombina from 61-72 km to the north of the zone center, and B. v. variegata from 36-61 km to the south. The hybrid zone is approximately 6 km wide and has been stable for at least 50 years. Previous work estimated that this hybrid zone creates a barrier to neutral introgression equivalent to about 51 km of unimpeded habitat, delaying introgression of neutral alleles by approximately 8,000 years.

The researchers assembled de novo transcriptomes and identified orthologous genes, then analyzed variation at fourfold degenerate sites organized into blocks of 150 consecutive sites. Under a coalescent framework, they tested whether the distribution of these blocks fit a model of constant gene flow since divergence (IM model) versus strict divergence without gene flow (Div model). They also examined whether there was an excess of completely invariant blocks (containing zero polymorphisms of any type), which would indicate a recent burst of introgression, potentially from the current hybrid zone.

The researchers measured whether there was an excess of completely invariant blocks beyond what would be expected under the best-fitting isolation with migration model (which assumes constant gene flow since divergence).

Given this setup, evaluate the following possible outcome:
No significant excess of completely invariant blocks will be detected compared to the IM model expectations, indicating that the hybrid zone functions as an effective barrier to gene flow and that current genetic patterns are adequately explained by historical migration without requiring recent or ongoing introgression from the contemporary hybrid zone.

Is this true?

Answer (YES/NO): YES